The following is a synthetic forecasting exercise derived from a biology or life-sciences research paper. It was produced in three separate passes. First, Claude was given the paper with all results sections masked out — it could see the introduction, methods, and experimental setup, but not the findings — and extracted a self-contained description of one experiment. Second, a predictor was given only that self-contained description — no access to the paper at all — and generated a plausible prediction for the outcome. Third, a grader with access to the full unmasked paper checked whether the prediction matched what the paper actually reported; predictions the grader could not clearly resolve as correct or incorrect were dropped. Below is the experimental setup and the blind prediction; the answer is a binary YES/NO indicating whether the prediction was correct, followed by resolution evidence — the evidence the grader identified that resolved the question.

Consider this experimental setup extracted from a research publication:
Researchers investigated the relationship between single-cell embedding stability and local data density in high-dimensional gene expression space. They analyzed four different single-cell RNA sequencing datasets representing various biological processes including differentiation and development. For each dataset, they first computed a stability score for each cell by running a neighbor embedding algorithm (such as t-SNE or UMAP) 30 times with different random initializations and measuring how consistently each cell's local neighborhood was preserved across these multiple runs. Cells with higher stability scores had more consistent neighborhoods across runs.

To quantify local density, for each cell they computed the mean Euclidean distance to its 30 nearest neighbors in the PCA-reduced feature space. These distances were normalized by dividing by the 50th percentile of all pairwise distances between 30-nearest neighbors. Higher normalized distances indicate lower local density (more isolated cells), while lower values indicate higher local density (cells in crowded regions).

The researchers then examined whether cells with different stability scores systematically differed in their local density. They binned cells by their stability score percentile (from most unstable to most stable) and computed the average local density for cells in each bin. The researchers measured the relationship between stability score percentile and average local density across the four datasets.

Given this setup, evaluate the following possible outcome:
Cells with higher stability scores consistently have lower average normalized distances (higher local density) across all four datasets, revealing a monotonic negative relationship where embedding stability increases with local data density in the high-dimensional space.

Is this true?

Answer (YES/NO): YES